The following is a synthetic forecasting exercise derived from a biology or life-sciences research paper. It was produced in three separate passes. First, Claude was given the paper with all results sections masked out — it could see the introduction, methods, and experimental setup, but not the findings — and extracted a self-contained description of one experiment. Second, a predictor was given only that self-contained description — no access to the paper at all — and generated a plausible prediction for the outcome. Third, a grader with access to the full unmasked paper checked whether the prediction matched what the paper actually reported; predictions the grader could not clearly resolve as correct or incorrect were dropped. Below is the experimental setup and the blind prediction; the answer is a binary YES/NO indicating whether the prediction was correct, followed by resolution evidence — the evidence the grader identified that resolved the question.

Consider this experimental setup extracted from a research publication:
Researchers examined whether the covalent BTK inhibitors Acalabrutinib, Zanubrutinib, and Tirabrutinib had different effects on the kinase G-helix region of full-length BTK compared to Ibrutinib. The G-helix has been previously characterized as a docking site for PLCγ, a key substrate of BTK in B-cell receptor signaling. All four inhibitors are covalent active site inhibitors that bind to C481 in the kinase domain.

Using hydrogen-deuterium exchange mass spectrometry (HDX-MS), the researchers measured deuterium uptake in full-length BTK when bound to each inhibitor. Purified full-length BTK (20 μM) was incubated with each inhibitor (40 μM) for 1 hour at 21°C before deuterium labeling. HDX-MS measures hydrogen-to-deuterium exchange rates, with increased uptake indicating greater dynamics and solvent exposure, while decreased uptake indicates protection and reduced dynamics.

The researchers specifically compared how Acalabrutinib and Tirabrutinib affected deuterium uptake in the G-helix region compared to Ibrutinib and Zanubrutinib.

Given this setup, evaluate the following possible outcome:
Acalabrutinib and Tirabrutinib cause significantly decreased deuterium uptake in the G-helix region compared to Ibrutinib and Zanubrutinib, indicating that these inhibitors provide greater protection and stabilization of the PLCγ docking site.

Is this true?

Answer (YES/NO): NO